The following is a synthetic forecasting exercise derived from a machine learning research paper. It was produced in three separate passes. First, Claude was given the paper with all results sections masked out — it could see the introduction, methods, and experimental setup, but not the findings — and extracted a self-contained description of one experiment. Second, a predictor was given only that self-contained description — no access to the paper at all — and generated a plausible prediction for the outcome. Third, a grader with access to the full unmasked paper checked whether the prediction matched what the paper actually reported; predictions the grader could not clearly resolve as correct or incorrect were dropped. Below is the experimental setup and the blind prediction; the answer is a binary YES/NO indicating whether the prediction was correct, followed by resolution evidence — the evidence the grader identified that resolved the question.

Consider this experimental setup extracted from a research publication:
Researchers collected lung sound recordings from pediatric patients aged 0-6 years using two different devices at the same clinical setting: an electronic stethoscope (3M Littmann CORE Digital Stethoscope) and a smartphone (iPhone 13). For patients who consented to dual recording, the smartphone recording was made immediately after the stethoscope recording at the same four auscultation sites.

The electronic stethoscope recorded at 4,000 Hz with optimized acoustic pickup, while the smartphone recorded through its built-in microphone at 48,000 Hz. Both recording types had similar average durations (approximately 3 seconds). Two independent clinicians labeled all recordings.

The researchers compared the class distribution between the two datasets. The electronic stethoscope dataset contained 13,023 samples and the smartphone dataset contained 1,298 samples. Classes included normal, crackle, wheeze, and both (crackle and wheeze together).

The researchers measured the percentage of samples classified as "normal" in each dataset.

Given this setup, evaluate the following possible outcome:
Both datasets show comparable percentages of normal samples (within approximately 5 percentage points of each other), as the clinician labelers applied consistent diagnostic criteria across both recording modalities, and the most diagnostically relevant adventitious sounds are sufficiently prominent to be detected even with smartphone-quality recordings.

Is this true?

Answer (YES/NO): NO